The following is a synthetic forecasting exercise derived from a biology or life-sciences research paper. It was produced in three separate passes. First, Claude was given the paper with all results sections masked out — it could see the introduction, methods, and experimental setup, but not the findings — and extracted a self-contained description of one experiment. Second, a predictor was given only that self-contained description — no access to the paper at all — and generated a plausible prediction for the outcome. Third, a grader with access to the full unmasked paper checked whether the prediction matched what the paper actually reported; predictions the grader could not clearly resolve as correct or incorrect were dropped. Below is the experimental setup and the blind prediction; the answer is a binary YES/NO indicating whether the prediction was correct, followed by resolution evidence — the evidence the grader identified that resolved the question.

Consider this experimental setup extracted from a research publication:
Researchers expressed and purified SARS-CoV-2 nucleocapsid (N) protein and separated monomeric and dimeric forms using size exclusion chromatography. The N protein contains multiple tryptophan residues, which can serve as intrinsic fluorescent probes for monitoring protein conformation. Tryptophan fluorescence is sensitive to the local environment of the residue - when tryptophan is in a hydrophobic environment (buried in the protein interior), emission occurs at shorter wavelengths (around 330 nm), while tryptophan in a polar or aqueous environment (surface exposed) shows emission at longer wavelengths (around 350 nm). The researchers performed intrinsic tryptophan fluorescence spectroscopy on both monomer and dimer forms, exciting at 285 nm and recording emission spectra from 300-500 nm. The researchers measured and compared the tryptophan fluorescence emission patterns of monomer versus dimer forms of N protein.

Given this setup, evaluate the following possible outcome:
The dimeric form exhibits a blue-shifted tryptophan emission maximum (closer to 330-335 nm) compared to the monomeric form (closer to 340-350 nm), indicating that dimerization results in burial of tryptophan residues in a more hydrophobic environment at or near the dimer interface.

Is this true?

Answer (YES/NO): NO